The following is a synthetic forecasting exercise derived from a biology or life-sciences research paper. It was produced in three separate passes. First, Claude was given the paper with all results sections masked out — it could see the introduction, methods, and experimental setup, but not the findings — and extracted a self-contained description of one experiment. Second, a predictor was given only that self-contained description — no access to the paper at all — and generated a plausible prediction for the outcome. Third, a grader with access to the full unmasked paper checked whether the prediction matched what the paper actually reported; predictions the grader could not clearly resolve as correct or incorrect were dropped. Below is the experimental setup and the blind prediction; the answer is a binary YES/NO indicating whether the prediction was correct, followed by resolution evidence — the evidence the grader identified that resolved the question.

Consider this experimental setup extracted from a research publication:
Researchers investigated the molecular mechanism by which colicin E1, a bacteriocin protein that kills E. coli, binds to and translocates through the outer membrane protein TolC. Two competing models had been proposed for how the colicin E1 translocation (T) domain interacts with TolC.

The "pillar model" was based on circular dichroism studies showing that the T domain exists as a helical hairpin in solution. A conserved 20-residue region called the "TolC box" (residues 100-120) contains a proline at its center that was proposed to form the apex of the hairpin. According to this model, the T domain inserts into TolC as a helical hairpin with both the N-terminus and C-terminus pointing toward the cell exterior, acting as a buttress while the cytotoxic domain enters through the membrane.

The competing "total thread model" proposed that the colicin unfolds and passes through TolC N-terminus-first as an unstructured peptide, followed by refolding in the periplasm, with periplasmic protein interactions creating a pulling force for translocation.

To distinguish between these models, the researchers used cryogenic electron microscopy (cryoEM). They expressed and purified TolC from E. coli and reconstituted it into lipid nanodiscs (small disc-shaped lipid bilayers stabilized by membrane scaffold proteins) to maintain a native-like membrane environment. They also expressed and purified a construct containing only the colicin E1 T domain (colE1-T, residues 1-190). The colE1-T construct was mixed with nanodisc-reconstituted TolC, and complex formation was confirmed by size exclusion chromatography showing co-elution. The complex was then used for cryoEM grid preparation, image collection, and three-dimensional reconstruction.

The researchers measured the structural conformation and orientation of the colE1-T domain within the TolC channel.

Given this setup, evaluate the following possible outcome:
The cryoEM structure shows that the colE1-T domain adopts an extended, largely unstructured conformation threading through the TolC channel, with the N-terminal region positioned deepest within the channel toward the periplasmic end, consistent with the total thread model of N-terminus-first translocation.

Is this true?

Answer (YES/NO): NO